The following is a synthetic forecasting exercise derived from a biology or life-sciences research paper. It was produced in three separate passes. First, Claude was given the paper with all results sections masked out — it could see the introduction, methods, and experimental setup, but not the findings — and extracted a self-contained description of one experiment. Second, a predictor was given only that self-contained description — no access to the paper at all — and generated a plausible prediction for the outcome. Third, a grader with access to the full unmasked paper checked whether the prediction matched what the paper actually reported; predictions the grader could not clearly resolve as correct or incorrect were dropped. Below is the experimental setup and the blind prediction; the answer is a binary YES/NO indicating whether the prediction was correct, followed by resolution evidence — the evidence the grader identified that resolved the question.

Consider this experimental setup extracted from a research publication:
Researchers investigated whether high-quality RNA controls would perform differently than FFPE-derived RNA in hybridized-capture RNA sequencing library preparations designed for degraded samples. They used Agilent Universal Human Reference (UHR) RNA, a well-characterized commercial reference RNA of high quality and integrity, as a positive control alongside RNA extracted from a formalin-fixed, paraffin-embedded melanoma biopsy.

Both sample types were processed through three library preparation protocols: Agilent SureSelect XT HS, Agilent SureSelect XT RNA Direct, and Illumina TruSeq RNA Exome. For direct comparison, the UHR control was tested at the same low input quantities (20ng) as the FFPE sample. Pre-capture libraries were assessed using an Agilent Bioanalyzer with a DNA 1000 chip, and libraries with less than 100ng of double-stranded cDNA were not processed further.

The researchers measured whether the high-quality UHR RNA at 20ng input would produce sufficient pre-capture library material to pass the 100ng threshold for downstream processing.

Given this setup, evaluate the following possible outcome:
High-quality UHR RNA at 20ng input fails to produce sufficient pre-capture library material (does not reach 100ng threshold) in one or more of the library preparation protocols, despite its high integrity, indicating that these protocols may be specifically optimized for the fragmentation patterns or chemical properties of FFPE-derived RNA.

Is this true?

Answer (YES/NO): YES